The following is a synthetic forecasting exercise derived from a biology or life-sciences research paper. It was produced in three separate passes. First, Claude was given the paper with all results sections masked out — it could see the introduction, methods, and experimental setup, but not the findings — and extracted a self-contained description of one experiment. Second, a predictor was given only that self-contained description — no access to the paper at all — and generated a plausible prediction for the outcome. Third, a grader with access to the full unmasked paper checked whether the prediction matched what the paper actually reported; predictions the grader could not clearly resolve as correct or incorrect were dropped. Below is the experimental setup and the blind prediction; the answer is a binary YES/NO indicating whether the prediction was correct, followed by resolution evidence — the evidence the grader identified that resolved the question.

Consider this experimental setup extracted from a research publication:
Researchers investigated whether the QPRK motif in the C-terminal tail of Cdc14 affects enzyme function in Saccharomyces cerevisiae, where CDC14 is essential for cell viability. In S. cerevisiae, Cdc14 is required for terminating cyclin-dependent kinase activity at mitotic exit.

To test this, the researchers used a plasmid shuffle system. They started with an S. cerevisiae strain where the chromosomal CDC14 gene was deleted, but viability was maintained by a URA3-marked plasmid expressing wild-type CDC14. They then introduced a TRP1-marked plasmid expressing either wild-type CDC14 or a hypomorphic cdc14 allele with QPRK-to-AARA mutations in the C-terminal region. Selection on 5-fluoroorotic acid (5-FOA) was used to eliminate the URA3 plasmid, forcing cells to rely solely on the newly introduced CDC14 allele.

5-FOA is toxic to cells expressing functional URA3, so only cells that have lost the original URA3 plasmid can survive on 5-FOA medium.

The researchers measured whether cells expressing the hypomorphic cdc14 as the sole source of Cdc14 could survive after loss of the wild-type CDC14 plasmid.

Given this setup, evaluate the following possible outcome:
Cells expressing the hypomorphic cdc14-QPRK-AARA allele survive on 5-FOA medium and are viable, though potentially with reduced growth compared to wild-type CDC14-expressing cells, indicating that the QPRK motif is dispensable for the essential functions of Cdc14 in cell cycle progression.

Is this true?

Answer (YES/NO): YES